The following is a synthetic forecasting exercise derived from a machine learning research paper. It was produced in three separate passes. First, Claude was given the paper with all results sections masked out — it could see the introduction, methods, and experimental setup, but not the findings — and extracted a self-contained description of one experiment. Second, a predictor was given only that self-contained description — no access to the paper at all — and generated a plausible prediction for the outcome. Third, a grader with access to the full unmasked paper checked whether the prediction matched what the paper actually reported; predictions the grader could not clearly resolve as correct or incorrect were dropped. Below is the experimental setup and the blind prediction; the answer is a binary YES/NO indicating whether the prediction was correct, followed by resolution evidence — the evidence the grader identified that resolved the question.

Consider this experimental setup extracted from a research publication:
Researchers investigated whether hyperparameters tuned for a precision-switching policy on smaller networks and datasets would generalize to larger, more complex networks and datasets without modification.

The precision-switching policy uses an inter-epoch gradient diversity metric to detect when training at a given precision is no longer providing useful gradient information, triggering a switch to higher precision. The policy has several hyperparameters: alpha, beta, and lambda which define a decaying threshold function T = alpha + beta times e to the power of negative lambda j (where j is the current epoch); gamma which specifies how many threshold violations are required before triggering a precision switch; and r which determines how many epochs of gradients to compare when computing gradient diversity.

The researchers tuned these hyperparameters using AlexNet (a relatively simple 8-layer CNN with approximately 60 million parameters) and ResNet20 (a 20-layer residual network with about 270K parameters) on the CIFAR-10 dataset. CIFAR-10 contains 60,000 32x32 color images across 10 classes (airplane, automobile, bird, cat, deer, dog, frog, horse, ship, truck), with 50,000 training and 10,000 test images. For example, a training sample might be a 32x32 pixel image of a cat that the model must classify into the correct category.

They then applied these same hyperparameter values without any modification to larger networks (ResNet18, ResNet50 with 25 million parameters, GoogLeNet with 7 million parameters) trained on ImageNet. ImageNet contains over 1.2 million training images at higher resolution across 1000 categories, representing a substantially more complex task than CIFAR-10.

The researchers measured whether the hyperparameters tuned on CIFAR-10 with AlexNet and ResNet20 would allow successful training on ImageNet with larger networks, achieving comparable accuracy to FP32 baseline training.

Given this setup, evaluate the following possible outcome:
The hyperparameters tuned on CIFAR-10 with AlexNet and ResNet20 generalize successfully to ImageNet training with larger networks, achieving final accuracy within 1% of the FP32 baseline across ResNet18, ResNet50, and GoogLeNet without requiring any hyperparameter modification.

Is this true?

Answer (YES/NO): NO